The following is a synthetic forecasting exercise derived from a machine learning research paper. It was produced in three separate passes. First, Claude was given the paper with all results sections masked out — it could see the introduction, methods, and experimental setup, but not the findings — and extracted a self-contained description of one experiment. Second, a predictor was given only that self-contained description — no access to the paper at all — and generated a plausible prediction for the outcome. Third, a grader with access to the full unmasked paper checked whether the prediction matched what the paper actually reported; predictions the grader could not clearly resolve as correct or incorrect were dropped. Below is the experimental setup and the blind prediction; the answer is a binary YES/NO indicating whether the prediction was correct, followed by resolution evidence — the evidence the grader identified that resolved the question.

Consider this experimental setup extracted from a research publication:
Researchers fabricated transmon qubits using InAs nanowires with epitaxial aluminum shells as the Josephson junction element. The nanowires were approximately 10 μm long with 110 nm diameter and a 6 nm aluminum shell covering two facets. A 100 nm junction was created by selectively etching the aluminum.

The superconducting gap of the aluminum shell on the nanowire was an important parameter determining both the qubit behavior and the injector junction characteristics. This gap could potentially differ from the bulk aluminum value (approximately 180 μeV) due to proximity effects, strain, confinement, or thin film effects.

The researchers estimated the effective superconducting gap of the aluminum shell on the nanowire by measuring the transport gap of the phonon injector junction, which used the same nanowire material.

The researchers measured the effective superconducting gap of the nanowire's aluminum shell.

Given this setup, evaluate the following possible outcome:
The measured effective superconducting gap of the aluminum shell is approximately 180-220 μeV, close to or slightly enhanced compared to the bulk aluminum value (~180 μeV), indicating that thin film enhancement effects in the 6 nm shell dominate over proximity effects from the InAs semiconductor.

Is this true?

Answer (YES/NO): NO